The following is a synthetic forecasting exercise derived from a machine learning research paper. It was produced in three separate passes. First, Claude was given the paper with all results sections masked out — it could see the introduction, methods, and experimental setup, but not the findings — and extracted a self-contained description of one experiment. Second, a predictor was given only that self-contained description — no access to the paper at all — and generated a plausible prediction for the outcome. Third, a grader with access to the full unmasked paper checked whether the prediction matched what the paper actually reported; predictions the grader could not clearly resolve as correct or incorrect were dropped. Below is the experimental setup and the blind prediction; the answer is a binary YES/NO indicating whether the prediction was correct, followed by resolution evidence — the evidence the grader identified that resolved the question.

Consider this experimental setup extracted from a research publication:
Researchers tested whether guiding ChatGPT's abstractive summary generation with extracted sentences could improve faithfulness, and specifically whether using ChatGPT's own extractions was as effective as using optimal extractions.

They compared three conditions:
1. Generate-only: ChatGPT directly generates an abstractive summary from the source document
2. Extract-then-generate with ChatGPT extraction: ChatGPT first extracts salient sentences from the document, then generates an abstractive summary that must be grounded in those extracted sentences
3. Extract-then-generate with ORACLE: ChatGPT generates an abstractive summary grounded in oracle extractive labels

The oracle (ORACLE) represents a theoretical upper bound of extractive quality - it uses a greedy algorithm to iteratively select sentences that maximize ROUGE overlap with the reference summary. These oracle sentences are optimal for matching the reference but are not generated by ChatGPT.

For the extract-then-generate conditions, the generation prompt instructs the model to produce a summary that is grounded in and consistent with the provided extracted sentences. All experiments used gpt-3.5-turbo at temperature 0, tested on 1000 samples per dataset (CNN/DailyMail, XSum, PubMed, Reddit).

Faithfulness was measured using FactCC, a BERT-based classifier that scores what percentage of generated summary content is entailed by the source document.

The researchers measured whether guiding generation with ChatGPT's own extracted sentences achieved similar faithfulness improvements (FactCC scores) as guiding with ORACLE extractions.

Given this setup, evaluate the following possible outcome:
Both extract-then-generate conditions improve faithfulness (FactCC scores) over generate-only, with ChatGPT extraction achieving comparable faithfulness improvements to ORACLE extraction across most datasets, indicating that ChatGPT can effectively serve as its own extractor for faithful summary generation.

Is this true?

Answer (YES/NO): YES